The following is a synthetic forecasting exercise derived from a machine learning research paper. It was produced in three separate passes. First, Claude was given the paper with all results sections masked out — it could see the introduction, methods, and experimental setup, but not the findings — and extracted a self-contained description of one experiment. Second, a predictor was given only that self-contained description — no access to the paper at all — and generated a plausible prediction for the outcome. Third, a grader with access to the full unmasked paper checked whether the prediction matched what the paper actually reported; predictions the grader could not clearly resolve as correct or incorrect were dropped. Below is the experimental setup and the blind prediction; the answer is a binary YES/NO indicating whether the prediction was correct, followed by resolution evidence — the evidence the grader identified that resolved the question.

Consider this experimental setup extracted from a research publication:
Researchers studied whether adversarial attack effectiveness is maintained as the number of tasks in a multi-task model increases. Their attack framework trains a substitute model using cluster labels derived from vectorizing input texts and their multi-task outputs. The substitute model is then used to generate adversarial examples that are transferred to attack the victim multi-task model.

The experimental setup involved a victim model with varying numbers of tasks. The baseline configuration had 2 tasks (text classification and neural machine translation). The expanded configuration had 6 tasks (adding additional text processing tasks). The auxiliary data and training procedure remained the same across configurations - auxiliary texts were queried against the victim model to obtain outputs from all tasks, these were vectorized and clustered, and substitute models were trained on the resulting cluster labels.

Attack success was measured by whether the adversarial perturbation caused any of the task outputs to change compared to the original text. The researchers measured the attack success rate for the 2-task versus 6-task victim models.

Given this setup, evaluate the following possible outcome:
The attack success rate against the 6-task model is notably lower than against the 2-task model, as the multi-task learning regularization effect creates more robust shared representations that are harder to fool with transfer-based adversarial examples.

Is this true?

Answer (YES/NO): NO